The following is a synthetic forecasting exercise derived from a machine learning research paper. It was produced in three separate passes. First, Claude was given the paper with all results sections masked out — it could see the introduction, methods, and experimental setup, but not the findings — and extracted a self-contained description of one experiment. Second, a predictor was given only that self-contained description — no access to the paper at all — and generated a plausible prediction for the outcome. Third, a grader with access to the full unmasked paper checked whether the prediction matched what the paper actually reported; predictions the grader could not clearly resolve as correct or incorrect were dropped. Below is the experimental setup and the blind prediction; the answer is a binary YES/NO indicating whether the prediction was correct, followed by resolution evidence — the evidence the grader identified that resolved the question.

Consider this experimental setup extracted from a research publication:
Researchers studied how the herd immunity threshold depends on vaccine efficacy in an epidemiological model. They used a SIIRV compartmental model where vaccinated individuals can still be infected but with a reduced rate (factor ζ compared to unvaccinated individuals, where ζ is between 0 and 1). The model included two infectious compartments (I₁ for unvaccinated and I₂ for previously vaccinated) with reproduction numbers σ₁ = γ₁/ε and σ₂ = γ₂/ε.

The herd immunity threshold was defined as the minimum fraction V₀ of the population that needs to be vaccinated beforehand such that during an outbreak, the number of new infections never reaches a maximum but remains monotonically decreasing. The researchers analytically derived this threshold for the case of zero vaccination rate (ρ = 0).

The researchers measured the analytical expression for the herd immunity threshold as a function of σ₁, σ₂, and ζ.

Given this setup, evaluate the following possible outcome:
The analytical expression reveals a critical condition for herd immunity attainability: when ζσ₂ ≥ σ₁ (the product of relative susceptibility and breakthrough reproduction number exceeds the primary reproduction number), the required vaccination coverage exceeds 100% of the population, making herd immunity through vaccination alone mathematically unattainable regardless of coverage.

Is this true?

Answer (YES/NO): NO